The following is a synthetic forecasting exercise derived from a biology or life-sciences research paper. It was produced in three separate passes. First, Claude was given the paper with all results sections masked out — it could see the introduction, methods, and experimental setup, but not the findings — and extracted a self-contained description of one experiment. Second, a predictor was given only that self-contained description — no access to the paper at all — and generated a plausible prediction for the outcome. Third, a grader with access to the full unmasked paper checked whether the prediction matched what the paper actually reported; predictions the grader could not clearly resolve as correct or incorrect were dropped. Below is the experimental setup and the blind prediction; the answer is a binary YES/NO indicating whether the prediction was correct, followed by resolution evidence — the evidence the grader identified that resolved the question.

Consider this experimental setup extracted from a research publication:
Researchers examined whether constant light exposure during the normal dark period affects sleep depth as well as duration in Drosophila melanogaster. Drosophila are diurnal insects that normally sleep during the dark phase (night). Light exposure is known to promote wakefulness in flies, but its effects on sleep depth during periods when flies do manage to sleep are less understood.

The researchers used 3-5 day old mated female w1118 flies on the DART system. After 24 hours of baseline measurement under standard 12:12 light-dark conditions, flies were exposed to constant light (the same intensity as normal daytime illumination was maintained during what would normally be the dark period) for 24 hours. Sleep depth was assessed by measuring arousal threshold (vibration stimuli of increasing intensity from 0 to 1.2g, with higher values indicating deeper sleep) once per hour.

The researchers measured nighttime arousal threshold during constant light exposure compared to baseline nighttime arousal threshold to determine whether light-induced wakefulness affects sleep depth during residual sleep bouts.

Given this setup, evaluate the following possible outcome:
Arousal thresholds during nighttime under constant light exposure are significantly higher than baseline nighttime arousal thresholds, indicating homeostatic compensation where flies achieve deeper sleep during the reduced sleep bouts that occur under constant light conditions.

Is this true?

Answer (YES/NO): NO